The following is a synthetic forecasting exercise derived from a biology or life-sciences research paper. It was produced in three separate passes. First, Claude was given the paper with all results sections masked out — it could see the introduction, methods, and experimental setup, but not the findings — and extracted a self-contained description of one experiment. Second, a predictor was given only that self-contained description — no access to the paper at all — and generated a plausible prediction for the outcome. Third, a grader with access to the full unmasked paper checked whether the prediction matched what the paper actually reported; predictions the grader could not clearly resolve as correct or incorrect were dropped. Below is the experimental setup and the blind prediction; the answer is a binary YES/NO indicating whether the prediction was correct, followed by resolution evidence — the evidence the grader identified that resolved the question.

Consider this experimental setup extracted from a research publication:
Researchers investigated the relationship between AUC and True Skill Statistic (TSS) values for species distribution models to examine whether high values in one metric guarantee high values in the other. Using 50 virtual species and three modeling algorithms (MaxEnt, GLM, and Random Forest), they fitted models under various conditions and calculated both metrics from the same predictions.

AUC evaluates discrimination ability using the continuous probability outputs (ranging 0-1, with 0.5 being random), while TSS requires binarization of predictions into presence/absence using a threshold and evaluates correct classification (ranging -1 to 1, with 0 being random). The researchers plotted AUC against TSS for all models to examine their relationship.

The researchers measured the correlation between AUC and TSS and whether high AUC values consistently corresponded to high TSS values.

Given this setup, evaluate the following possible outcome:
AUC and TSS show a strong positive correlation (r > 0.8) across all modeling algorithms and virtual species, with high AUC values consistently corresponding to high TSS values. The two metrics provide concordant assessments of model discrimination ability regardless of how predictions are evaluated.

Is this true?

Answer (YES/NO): NO